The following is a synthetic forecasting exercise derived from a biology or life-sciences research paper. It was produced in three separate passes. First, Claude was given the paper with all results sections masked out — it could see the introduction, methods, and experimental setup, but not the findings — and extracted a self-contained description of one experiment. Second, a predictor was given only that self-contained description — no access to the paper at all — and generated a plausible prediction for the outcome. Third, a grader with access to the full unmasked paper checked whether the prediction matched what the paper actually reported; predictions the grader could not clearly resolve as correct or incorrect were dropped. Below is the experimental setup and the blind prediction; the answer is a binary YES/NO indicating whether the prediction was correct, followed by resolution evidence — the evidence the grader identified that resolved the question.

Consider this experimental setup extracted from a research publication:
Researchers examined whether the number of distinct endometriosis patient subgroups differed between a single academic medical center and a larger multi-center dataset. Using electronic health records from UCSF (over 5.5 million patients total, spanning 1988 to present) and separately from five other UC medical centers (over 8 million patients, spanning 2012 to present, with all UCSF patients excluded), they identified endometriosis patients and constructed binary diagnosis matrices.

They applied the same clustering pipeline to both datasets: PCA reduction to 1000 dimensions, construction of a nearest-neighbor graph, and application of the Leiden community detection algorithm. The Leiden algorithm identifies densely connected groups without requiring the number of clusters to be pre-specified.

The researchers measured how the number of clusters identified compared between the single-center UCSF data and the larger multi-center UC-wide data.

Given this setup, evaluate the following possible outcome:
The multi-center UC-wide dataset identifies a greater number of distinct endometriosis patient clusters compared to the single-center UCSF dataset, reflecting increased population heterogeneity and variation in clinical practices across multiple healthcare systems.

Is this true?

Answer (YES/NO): YES